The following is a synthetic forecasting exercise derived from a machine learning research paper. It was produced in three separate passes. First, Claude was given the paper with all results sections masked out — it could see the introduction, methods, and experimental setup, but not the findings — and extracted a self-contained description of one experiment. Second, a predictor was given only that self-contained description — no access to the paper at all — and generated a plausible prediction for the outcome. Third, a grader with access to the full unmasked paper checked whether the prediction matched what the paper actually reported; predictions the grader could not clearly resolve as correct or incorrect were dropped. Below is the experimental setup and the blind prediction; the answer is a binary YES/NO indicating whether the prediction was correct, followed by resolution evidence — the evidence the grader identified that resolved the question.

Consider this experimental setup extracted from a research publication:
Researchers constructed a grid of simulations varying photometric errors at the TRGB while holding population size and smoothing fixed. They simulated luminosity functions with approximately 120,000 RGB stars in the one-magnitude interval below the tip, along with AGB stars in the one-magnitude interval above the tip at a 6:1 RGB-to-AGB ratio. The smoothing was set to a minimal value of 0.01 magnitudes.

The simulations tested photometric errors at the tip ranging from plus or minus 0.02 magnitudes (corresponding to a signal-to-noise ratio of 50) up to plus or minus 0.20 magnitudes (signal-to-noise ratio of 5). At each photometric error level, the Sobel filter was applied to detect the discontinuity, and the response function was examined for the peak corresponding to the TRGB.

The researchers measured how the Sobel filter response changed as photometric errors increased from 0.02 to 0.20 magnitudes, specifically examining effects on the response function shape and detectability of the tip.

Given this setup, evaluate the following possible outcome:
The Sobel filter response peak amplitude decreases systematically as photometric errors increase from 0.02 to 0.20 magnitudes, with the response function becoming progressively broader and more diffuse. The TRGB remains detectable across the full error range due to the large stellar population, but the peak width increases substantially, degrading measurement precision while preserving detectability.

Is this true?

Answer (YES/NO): NO